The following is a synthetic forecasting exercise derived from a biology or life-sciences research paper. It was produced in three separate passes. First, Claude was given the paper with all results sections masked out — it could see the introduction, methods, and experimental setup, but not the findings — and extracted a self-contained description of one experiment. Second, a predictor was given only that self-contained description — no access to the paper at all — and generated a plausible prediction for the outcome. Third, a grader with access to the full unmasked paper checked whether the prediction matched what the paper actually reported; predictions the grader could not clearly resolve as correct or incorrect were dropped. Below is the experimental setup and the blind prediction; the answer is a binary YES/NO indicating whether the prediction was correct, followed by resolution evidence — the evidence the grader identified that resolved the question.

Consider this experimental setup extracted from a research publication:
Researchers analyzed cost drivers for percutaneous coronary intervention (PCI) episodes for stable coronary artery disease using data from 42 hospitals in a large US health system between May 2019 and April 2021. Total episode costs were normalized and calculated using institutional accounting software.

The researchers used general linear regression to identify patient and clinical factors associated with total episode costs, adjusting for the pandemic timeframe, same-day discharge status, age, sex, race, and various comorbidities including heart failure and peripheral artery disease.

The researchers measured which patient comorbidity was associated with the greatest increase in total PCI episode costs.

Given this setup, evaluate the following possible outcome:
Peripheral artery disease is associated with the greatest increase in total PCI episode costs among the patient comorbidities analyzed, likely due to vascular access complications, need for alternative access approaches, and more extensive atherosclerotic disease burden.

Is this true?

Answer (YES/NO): NO